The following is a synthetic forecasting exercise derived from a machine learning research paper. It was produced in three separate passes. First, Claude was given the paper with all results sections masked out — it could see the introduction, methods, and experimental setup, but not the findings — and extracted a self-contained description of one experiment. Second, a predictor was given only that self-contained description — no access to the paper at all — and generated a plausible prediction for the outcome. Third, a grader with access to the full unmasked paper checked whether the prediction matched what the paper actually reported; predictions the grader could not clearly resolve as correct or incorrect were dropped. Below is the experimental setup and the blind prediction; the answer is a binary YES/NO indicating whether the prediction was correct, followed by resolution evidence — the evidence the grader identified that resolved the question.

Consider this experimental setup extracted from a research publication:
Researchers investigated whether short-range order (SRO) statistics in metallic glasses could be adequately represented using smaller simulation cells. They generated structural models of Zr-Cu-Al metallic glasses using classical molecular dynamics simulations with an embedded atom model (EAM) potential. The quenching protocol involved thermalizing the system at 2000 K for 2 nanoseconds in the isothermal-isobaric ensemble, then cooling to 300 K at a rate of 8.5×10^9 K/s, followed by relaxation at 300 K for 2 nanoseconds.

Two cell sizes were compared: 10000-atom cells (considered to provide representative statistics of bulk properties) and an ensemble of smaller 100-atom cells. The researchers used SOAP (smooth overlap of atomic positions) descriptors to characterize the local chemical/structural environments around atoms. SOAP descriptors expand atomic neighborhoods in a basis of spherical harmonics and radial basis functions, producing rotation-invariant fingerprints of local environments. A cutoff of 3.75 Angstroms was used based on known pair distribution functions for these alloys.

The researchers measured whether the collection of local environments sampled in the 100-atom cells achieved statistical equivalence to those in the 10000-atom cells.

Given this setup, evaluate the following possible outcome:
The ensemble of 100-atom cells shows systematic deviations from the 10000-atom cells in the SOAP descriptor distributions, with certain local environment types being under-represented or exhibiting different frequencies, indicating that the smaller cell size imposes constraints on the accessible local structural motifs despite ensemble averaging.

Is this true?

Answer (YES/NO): NO